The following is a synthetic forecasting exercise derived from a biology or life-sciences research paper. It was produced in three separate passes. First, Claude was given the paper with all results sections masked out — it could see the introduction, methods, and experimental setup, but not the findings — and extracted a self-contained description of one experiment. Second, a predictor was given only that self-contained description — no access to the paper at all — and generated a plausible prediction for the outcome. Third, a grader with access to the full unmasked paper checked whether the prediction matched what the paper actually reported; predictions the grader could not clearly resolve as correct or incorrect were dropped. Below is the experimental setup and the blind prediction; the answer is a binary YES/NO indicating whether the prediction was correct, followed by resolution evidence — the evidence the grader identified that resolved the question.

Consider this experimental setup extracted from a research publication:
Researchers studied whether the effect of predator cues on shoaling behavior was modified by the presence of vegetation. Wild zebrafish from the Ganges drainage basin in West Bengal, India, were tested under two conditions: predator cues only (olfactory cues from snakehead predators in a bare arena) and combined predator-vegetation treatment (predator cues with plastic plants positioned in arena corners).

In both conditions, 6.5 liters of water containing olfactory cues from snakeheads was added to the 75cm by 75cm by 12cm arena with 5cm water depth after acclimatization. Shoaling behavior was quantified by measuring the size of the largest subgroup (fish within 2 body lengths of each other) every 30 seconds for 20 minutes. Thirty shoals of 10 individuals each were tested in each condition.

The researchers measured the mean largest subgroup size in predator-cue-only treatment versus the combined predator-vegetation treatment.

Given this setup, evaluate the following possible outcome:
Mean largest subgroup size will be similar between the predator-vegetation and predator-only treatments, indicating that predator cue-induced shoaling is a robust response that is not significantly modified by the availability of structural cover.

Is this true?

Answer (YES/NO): NO